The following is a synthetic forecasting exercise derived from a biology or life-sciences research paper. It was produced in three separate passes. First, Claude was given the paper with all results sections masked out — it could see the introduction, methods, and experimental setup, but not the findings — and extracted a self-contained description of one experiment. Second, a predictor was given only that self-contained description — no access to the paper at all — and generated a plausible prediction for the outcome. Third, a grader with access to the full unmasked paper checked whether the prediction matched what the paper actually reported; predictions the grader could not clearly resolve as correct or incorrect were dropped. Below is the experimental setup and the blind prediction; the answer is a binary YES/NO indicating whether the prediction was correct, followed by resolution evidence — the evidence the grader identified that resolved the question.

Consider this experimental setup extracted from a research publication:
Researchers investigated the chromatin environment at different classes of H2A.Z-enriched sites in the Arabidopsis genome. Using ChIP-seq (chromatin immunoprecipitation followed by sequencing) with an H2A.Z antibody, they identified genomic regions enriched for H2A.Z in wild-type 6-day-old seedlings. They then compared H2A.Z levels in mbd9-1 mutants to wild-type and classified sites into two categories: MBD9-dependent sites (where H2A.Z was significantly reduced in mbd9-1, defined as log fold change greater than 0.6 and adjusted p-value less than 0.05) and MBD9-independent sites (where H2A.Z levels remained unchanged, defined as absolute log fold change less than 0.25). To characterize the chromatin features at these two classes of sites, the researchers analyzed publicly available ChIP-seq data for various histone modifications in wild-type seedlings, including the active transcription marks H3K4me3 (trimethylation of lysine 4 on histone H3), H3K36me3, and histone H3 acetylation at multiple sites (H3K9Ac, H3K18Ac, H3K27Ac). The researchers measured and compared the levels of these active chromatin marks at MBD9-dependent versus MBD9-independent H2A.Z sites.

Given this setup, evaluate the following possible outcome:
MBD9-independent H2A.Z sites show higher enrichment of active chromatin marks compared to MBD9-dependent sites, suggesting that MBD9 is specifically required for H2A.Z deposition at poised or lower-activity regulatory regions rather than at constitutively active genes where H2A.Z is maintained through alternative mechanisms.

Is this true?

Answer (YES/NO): NO